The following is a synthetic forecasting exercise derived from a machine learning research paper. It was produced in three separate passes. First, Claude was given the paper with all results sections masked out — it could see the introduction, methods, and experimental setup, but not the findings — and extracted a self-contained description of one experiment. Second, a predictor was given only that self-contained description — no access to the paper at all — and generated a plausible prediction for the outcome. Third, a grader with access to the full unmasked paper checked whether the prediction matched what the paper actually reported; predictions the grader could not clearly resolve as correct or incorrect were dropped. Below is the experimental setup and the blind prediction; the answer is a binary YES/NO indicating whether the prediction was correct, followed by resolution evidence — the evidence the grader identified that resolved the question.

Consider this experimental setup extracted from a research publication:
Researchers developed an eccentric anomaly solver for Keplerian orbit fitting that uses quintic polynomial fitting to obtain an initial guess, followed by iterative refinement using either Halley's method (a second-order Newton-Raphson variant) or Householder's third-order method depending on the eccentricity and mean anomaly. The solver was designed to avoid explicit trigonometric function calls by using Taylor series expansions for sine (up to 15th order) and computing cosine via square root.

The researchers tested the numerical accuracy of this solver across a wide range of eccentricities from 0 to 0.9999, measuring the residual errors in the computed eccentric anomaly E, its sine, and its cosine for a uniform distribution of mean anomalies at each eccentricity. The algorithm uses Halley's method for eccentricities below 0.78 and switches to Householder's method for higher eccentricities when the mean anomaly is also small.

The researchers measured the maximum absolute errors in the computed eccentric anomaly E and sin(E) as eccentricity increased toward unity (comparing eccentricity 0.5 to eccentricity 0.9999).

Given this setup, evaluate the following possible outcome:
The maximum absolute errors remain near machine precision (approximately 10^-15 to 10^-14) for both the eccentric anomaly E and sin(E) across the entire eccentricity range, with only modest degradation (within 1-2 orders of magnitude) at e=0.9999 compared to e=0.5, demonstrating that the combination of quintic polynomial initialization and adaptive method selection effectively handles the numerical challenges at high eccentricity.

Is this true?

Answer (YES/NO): YES